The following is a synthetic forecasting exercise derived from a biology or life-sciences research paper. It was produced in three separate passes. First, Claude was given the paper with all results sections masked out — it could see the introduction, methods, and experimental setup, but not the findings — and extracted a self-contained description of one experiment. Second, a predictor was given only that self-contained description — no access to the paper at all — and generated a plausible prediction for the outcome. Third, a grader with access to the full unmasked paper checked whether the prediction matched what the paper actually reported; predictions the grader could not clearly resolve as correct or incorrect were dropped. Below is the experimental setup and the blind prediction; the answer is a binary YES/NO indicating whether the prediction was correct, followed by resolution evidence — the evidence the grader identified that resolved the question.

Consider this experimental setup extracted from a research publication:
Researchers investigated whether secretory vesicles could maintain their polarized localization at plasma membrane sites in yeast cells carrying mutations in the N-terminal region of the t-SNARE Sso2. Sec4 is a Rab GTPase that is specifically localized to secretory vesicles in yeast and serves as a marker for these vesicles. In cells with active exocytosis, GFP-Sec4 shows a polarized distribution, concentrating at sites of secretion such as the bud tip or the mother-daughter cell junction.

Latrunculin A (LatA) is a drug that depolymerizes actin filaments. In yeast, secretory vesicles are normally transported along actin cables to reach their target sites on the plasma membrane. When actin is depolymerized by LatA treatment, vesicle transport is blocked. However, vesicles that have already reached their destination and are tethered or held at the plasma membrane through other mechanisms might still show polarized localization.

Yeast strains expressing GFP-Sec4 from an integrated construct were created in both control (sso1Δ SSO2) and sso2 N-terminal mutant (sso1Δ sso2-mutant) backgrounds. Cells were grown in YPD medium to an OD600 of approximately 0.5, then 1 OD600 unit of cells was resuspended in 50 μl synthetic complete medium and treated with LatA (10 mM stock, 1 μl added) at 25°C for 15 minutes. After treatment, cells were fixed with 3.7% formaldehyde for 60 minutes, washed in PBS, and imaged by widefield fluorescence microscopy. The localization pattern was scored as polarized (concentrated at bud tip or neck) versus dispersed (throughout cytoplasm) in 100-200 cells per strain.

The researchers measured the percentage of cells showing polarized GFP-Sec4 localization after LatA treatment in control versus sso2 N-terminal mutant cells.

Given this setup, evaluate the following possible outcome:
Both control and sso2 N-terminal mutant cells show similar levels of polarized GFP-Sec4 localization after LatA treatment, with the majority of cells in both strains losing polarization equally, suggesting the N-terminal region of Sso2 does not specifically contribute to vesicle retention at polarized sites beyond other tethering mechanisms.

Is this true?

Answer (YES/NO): YES